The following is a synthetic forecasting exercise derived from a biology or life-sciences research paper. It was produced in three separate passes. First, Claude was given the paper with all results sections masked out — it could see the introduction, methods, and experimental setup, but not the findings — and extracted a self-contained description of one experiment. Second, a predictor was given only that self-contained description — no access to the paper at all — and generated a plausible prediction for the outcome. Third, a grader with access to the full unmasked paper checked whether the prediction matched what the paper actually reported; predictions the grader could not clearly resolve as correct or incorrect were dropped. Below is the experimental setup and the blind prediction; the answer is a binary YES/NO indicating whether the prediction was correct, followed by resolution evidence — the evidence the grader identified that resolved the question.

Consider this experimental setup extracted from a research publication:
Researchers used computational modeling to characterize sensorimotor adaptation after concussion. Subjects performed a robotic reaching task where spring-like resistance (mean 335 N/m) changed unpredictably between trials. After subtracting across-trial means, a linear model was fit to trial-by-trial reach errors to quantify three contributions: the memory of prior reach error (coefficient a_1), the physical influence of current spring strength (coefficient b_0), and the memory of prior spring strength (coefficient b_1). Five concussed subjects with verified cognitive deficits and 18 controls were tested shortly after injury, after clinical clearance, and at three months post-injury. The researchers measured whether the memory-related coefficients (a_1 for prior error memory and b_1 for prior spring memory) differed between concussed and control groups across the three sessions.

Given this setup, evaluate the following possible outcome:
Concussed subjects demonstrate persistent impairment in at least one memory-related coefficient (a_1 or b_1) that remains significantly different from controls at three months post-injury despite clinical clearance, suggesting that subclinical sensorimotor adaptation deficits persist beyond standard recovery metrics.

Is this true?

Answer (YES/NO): NO